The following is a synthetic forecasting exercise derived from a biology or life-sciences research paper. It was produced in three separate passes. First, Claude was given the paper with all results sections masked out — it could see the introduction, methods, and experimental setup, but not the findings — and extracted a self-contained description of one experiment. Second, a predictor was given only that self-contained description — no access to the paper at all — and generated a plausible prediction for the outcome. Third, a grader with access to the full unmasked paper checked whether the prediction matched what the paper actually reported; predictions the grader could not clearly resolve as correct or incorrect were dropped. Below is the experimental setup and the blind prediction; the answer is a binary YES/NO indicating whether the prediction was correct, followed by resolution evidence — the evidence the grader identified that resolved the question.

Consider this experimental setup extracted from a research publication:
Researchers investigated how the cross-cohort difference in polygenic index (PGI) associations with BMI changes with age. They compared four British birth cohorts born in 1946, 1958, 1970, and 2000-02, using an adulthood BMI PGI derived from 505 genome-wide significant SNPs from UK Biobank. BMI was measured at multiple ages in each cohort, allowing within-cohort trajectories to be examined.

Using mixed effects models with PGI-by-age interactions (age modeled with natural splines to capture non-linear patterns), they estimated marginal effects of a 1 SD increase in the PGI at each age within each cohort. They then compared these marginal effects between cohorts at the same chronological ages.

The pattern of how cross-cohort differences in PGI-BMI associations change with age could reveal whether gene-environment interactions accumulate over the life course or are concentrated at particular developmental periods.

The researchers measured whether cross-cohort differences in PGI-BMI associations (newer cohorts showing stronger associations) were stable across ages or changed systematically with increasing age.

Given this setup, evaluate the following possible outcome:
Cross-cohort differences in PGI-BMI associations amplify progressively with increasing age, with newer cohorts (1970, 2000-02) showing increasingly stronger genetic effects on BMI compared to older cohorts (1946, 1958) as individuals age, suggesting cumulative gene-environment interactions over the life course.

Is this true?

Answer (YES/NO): YES